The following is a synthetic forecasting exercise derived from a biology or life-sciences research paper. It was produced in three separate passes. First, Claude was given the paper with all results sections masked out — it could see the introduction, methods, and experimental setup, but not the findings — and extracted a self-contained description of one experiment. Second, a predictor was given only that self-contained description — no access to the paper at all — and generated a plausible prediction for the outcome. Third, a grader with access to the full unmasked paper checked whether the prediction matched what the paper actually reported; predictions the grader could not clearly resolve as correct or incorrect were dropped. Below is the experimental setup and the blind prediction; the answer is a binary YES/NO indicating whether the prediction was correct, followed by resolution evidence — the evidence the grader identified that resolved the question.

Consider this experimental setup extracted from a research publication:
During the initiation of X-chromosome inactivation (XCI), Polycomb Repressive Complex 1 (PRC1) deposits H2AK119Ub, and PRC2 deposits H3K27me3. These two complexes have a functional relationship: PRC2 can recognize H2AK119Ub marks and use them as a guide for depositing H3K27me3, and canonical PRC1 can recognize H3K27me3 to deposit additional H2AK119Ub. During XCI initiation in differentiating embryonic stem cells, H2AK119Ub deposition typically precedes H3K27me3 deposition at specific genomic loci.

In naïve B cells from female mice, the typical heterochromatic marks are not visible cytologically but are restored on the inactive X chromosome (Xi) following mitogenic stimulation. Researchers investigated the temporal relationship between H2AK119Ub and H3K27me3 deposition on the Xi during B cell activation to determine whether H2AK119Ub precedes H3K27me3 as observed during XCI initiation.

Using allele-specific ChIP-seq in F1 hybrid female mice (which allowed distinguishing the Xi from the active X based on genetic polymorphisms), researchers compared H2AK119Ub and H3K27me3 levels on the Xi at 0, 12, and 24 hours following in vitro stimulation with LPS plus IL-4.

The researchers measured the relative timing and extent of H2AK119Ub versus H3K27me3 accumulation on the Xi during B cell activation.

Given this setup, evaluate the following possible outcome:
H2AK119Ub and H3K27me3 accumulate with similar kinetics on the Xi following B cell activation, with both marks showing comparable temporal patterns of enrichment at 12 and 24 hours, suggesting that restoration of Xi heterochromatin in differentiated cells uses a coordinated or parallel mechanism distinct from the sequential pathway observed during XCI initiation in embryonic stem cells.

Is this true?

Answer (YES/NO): YES